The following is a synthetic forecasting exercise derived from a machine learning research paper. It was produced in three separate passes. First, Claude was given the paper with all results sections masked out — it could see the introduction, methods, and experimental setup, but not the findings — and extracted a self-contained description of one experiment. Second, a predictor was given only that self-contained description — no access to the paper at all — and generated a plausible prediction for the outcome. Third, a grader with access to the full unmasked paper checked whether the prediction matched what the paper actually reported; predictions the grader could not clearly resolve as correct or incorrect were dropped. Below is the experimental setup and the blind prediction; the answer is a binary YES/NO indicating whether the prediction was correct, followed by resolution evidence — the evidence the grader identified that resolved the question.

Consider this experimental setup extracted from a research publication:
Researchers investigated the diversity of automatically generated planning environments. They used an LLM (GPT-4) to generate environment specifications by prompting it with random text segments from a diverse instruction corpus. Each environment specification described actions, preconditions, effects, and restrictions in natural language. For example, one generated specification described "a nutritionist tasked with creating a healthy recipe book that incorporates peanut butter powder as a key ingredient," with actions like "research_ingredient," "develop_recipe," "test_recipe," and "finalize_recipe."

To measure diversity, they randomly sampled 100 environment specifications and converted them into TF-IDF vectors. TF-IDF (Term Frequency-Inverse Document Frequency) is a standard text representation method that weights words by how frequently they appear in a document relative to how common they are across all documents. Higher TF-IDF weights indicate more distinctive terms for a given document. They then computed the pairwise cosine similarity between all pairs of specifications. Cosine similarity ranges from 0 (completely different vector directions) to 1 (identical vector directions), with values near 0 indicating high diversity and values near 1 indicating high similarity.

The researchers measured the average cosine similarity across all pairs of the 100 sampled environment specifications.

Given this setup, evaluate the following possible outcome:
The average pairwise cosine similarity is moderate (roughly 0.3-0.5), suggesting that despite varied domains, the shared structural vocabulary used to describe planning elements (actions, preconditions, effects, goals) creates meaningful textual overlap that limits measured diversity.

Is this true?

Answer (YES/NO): NO